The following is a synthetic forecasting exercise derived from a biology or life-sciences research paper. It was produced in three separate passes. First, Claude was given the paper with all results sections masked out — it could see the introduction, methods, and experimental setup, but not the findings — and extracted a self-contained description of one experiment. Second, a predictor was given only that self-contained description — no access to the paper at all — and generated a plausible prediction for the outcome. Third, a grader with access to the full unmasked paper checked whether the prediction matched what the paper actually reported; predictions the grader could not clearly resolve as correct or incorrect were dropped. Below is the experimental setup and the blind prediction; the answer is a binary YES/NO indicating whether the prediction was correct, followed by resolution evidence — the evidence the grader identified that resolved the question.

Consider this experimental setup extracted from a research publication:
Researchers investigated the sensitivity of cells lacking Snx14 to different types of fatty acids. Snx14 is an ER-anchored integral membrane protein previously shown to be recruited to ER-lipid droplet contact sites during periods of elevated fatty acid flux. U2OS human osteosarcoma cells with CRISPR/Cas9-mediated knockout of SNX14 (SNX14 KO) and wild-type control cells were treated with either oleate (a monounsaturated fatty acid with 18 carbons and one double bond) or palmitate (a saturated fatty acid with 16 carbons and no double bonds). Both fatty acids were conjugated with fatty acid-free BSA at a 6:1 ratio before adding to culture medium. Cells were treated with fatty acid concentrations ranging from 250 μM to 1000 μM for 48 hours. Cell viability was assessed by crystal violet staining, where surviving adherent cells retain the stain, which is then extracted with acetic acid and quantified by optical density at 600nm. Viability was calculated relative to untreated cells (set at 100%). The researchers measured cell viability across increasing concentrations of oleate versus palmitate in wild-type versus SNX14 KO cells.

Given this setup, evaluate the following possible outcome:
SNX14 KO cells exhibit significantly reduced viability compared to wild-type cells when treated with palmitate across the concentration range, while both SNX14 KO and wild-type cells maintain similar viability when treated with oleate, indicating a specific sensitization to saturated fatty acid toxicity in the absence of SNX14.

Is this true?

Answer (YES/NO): YES